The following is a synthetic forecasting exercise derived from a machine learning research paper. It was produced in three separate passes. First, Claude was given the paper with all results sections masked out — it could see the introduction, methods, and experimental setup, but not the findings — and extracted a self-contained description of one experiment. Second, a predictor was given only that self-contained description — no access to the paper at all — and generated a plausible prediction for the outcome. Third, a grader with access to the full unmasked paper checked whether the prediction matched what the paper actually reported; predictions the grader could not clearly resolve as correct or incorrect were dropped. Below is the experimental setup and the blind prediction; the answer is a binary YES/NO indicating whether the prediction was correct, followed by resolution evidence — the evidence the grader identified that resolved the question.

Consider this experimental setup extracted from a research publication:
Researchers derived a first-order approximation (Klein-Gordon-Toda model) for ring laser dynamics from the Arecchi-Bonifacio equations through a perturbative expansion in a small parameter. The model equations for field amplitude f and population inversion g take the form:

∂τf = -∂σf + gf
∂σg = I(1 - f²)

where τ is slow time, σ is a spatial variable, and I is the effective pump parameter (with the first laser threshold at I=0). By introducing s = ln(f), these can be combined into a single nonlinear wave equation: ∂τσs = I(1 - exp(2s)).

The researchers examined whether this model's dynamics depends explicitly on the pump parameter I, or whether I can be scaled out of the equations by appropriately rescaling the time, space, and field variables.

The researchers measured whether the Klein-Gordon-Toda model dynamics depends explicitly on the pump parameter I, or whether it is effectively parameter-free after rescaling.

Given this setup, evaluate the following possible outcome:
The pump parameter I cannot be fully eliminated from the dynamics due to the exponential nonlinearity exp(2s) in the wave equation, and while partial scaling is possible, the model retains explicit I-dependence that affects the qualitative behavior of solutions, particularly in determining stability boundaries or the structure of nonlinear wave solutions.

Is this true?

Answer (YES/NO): NO